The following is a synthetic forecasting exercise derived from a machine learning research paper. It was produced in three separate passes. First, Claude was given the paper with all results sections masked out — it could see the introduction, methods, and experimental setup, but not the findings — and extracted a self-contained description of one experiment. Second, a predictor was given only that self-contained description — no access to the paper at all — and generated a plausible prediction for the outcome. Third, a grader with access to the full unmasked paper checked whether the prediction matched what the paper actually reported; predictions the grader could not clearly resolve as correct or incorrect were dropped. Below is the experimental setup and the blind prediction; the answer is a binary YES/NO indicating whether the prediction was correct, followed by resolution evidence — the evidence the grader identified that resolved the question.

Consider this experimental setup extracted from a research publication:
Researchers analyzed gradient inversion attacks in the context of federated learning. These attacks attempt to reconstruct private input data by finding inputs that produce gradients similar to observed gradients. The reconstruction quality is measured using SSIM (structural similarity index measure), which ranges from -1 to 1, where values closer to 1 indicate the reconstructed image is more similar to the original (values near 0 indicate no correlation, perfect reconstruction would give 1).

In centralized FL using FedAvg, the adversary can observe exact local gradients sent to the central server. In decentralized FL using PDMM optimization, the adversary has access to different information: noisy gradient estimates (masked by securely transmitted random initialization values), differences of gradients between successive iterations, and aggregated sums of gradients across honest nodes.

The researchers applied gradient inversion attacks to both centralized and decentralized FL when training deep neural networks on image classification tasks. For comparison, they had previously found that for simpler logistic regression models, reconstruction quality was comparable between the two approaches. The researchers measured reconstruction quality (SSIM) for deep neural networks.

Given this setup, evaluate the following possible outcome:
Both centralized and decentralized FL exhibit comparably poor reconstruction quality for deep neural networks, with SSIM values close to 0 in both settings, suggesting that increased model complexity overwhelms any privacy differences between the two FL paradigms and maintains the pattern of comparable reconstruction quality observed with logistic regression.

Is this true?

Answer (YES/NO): NO